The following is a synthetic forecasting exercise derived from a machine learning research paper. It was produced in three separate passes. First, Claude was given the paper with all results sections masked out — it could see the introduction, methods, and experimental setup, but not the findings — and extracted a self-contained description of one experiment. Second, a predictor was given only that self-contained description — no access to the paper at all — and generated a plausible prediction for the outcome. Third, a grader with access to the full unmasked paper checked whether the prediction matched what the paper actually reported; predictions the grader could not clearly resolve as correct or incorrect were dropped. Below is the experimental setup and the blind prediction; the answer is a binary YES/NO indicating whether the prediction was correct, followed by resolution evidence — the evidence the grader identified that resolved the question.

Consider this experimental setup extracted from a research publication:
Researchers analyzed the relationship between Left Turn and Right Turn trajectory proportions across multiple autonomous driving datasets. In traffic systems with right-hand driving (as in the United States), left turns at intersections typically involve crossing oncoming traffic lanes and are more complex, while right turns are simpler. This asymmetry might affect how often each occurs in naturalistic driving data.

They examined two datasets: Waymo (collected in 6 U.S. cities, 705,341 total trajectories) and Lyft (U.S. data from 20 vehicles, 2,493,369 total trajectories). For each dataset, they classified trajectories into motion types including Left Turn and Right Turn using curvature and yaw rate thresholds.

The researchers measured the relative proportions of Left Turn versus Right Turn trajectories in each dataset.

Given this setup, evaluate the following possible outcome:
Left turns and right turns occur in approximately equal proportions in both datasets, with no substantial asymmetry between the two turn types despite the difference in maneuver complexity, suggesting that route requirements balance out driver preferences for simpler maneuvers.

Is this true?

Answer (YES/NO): NO